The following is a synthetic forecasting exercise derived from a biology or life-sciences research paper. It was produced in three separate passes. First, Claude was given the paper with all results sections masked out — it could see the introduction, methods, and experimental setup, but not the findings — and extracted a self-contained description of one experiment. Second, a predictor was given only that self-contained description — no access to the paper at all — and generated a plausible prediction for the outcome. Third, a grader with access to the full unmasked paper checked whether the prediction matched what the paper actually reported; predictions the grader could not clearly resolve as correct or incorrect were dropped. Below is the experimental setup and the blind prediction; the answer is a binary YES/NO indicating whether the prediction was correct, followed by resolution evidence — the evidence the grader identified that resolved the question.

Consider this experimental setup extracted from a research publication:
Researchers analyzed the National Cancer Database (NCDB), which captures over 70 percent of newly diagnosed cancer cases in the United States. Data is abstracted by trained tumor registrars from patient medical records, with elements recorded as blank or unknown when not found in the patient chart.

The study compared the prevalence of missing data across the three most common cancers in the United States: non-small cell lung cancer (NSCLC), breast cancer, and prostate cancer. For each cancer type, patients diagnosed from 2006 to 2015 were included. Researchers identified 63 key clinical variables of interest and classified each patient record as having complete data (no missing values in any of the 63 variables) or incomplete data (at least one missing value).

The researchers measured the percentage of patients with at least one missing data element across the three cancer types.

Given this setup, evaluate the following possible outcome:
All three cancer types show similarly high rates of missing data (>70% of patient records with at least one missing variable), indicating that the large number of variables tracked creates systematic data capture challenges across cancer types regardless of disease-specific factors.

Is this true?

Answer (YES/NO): NO